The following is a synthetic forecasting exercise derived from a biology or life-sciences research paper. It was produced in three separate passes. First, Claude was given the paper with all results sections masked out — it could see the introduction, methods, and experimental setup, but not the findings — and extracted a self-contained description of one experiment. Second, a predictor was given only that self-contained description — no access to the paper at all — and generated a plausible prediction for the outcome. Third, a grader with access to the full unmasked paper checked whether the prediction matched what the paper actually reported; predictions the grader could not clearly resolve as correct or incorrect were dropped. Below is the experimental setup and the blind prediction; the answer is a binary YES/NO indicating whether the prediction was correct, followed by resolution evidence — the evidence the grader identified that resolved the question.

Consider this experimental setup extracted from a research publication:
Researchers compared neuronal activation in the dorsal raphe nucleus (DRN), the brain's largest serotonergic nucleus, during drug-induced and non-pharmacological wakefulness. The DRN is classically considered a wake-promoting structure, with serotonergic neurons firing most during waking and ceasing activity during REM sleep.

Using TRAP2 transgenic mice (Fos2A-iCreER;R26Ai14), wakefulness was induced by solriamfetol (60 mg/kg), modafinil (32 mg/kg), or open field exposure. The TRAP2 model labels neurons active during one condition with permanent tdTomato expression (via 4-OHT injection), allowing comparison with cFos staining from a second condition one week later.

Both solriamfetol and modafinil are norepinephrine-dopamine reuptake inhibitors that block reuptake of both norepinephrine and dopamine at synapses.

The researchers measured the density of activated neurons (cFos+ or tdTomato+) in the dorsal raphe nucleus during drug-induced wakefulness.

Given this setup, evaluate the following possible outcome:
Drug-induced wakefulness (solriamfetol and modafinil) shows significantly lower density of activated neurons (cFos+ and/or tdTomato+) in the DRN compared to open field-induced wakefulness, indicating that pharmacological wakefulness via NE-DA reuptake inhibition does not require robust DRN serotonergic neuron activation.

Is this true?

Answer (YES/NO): NO